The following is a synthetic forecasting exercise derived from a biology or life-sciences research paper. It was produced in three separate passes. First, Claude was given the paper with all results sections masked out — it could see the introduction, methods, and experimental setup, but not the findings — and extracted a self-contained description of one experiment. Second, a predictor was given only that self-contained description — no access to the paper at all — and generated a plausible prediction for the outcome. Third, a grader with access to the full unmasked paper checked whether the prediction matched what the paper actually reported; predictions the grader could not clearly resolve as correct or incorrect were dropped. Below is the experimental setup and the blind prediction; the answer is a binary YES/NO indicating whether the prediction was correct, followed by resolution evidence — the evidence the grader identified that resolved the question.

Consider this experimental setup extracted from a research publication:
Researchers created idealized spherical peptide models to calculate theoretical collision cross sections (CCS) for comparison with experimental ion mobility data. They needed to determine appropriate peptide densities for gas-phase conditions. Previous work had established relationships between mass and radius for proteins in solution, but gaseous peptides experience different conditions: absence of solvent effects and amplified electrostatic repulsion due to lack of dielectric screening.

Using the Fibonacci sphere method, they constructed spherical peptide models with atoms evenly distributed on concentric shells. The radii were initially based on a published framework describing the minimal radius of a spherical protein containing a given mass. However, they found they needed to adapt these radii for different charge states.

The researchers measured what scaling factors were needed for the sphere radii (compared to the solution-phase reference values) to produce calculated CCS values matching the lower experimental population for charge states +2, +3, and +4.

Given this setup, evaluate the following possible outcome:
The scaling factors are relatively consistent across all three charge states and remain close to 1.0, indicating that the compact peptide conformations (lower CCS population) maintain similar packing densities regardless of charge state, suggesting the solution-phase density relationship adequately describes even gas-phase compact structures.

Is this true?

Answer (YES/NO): NO